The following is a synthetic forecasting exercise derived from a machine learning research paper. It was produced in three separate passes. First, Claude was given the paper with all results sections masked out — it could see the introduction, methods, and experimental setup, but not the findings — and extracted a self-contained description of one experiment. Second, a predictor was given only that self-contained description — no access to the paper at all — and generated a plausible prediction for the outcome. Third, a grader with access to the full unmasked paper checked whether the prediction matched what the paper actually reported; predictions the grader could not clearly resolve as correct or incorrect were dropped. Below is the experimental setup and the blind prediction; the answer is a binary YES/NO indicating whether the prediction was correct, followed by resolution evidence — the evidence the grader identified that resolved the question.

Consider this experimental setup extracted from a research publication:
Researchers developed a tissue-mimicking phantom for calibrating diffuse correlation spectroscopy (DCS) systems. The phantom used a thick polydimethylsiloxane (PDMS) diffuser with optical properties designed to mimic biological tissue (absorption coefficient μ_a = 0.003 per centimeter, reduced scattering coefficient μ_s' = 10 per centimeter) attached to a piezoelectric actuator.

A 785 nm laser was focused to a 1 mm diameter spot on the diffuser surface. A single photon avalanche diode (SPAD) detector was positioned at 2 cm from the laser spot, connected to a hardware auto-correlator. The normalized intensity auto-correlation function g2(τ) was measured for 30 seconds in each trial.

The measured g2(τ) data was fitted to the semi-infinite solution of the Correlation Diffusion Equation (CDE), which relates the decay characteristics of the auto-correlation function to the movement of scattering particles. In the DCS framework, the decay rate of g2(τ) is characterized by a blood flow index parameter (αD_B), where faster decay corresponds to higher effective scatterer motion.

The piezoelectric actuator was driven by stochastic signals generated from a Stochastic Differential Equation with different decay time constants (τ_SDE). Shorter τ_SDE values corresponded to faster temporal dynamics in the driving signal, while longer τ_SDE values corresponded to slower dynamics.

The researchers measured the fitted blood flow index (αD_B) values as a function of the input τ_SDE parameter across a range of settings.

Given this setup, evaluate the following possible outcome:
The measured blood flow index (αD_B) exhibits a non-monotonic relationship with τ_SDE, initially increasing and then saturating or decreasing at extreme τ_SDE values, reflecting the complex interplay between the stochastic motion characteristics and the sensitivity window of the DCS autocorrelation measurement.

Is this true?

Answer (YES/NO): NO